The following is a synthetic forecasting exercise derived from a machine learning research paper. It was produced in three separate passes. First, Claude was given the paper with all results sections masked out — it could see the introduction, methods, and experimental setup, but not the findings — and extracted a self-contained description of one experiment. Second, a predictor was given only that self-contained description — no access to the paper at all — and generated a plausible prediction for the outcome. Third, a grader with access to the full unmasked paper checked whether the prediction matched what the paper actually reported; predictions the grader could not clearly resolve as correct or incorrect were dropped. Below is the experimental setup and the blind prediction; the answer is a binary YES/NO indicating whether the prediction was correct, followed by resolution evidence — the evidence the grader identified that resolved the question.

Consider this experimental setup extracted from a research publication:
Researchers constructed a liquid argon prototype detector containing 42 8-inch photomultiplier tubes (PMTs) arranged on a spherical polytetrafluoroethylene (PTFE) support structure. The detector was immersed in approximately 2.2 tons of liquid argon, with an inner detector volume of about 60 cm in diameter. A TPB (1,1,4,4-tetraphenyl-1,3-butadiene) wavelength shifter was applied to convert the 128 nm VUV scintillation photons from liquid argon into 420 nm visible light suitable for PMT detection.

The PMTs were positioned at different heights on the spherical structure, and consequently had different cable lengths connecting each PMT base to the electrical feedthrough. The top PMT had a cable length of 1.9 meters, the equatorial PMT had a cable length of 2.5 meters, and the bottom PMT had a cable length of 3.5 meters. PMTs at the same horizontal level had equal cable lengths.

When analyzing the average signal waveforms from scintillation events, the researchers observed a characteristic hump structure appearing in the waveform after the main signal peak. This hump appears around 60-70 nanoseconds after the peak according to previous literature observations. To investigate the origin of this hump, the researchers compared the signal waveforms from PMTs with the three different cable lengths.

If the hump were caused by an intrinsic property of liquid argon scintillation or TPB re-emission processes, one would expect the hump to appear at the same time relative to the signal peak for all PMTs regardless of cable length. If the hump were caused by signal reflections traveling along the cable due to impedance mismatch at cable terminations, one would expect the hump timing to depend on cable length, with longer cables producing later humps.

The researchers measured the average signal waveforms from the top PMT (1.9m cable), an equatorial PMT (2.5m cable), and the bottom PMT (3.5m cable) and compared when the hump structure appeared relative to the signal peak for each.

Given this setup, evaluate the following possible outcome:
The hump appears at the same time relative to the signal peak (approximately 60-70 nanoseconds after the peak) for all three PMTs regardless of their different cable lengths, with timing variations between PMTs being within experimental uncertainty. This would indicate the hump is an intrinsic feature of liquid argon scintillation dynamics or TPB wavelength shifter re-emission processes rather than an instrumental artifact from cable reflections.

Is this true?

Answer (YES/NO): NO